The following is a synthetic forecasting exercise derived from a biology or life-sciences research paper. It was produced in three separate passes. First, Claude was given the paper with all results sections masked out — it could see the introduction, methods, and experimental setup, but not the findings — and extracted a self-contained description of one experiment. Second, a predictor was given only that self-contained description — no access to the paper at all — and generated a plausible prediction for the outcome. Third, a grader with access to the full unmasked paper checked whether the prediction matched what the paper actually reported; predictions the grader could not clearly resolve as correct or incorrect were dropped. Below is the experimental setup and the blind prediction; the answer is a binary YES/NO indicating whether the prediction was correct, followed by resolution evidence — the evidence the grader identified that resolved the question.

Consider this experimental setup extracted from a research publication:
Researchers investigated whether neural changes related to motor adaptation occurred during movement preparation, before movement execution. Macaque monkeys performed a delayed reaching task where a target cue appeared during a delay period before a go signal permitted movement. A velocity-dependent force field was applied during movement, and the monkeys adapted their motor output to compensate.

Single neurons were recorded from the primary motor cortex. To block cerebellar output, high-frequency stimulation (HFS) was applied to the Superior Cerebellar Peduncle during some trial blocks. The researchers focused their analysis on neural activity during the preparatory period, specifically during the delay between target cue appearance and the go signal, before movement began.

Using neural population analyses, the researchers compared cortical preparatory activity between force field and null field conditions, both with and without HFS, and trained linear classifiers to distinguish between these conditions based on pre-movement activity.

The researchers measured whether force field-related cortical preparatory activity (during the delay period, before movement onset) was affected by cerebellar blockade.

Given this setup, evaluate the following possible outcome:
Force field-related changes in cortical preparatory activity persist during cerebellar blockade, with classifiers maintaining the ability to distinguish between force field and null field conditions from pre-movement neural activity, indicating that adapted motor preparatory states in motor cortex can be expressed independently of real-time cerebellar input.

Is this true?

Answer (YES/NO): NO